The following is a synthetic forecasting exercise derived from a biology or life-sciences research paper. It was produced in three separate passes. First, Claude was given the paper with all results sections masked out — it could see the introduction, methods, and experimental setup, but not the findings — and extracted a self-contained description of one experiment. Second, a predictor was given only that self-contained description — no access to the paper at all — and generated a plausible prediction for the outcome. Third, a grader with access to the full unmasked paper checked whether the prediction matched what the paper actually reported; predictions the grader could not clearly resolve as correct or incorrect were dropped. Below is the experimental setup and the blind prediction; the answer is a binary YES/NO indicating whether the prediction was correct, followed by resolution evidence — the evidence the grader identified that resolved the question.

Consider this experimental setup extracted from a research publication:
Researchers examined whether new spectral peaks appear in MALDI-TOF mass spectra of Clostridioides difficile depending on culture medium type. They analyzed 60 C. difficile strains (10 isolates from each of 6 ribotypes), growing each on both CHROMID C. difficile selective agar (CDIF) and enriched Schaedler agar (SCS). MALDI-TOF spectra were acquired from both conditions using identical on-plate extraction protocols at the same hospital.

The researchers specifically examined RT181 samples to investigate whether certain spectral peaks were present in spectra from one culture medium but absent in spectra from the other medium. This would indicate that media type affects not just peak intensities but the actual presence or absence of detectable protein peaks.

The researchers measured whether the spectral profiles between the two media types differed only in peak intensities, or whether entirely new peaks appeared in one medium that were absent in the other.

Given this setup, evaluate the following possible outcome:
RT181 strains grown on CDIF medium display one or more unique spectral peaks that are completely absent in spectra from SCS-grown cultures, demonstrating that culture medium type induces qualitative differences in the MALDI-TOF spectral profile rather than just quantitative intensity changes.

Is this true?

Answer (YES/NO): YES